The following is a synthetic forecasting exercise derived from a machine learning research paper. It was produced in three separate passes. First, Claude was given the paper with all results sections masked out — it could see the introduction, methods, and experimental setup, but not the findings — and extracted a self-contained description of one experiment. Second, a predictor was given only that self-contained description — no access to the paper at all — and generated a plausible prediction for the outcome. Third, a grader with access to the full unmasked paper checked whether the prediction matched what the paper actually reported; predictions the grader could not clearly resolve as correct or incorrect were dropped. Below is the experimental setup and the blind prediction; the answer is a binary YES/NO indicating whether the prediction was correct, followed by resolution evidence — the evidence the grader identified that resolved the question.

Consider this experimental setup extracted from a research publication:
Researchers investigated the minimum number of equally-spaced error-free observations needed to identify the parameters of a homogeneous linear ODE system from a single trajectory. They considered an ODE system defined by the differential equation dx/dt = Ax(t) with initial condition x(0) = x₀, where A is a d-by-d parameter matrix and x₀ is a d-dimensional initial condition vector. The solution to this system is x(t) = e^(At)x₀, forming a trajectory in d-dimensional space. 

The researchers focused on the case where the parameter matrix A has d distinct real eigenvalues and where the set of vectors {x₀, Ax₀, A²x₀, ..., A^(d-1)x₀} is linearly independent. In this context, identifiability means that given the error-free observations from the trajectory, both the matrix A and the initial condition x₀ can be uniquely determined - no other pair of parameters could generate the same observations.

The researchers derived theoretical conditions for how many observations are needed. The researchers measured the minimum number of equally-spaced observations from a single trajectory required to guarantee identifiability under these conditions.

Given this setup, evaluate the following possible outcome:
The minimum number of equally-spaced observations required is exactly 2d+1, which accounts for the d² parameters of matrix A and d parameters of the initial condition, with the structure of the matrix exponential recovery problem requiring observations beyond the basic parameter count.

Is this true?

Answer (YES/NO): NO